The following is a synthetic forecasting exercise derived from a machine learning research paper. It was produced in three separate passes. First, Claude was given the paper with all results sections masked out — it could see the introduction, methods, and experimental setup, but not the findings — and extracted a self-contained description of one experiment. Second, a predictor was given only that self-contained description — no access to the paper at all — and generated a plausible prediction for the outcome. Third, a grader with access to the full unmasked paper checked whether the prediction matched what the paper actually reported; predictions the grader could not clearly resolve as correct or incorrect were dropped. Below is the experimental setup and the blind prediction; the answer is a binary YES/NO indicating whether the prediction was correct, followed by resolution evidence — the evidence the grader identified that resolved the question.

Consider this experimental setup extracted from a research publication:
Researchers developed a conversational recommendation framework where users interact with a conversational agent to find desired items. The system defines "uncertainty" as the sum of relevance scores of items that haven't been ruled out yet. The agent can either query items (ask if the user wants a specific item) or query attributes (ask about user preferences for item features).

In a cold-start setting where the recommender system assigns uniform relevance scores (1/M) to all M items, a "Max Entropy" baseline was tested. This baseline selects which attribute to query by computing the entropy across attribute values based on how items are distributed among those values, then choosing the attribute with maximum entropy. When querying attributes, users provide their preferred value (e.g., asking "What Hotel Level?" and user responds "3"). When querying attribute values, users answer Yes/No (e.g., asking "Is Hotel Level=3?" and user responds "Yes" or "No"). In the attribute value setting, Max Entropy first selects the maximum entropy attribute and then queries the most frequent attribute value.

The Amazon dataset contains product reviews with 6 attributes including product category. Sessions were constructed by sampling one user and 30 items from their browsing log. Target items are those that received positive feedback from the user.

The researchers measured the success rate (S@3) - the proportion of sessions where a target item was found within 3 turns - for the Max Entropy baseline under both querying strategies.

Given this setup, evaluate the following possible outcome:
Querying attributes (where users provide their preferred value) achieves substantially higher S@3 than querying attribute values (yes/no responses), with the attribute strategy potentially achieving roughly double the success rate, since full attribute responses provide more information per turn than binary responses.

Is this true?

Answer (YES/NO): NO